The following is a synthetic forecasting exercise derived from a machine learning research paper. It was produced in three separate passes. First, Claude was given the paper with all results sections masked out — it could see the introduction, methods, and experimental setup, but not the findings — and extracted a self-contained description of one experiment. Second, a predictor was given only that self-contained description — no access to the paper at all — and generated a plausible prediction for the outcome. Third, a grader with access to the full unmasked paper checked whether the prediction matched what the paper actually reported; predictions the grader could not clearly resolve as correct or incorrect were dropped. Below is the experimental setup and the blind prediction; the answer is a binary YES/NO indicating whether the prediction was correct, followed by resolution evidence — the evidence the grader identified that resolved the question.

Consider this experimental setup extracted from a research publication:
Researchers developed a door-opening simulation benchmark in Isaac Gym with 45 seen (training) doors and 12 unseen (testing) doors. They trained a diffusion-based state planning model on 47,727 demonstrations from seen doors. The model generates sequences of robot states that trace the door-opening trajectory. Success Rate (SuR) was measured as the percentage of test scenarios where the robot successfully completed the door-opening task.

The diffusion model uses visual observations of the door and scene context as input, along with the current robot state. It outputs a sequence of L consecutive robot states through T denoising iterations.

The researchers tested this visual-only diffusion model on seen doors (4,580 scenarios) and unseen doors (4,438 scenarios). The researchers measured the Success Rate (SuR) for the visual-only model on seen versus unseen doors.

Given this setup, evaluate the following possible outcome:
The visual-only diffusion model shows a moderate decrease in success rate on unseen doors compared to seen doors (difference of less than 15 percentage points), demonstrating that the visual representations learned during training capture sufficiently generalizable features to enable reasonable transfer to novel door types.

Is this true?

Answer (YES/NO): NO